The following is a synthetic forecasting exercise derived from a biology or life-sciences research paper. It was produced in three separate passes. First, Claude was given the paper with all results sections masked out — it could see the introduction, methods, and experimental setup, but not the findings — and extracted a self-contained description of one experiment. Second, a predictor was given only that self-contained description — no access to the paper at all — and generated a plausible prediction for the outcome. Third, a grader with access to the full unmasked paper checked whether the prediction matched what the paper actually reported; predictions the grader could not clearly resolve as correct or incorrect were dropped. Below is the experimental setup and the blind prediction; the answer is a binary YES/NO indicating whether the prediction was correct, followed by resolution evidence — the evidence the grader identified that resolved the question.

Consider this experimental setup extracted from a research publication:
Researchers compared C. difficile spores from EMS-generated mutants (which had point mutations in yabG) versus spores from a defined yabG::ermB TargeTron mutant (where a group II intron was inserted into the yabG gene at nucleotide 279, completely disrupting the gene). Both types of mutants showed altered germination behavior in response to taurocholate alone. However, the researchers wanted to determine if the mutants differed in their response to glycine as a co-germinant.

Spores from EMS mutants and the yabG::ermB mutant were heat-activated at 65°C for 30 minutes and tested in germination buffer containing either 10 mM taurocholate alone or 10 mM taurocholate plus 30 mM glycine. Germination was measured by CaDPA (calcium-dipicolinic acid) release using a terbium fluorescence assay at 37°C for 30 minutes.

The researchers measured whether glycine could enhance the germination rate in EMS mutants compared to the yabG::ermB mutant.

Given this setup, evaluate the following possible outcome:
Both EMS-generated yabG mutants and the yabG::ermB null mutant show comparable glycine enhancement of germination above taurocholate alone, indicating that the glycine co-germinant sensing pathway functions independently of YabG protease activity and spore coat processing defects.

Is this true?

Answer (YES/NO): NO